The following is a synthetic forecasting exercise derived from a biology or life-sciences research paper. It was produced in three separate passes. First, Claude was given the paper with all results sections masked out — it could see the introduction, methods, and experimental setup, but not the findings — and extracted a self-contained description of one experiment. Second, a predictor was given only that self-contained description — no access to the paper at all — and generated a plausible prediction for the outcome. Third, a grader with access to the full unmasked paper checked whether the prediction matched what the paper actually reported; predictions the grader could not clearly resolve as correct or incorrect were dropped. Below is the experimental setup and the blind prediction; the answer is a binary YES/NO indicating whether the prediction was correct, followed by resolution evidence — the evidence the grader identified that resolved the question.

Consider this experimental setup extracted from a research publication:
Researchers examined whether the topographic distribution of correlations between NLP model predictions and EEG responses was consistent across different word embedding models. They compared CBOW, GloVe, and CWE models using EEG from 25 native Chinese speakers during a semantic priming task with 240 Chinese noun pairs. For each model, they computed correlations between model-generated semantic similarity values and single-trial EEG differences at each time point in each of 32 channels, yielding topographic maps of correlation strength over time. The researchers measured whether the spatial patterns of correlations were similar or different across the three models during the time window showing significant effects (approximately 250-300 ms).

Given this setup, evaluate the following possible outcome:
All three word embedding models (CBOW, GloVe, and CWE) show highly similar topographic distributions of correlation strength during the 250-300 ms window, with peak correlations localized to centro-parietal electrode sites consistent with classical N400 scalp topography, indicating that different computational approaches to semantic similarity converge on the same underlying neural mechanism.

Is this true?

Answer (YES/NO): NO